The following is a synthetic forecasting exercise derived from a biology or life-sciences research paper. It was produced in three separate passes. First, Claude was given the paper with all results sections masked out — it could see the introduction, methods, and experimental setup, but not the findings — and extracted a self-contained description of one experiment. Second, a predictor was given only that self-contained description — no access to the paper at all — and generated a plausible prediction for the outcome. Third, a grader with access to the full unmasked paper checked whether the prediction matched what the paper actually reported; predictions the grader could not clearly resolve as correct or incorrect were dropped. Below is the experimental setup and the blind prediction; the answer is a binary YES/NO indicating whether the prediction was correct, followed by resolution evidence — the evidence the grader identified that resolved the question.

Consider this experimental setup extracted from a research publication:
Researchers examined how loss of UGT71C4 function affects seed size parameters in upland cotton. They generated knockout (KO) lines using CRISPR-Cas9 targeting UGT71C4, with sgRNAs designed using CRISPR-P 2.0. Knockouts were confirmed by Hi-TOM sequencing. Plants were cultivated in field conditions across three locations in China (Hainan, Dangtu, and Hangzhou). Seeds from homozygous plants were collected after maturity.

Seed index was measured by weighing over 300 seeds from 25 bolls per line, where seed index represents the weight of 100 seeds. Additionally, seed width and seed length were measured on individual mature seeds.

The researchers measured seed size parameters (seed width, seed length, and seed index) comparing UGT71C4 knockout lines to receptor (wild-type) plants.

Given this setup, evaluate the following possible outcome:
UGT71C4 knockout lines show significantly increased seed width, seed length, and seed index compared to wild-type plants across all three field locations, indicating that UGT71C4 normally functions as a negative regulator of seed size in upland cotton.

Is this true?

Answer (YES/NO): NO